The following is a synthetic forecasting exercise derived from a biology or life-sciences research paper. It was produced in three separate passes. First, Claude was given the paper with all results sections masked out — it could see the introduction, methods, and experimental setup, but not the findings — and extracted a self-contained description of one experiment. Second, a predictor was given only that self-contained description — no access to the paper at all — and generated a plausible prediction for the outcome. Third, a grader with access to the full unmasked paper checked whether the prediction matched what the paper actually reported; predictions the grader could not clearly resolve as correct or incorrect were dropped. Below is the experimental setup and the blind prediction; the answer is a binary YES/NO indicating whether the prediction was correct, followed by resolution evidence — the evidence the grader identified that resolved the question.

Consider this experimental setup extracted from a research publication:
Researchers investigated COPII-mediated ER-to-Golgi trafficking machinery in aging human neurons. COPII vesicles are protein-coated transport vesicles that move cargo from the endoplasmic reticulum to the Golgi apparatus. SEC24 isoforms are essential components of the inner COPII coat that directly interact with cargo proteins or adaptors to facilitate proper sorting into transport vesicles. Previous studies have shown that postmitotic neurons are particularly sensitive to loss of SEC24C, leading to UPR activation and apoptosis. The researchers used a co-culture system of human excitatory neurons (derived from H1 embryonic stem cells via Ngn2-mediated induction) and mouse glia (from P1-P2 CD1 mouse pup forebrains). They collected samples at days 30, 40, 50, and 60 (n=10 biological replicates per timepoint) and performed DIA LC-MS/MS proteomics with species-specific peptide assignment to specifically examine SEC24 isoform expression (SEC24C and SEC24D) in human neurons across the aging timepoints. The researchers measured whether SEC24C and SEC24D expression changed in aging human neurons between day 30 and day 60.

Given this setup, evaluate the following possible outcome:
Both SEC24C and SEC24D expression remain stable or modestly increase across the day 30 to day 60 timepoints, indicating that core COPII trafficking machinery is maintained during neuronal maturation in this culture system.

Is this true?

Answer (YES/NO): NO